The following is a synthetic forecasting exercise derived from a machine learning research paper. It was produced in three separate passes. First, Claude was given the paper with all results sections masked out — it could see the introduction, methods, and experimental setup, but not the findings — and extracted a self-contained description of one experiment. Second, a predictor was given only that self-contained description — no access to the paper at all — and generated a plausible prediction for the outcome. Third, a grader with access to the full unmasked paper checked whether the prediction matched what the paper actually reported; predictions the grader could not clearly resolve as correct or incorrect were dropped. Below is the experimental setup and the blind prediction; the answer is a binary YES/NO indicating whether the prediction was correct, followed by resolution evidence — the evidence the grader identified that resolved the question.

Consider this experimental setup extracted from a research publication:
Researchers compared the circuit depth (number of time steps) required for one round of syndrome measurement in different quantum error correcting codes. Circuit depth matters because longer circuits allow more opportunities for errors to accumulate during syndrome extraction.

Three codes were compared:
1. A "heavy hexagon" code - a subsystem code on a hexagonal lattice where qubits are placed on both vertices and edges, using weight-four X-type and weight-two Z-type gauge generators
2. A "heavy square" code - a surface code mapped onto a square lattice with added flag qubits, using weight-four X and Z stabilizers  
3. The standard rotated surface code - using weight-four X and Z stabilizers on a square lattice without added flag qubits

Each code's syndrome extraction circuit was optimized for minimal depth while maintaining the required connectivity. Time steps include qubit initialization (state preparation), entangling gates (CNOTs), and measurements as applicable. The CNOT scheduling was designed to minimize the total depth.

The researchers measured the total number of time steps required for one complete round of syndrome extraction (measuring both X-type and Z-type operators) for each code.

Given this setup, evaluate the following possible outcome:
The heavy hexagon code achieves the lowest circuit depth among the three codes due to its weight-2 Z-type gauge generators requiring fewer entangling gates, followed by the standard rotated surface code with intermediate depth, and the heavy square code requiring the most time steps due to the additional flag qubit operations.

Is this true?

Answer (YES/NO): NO